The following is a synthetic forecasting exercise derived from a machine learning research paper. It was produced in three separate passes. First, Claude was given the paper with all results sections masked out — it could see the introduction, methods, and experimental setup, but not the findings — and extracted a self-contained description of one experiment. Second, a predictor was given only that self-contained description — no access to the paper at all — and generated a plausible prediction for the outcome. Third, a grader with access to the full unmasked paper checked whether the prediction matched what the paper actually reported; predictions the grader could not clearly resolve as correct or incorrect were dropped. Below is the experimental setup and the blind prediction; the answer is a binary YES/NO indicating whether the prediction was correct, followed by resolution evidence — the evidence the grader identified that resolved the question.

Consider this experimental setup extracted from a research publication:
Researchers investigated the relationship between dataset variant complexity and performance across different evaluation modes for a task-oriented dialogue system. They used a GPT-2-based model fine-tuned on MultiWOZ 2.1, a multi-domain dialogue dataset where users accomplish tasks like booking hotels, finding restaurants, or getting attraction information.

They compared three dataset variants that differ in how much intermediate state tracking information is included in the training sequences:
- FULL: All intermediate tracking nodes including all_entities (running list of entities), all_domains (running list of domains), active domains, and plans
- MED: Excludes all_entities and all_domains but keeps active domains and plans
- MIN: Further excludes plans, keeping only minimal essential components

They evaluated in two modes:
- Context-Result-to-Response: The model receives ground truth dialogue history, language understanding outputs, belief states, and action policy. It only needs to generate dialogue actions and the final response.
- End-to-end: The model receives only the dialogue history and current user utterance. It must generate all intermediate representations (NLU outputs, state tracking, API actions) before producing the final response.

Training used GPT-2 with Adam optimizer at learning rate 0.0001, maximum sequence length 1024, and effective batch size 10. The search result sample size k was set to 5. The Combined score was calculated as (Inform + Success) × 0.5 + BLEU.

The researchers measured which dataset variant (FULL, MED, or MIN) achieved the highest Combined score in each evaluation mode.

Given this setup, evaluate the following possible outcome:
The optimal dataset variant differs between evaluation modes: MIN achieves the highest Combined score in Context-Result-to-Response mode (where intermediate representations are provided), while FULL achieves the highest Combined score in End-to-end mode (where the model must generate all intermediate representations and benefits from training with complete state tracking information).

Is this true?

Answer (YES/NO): NO